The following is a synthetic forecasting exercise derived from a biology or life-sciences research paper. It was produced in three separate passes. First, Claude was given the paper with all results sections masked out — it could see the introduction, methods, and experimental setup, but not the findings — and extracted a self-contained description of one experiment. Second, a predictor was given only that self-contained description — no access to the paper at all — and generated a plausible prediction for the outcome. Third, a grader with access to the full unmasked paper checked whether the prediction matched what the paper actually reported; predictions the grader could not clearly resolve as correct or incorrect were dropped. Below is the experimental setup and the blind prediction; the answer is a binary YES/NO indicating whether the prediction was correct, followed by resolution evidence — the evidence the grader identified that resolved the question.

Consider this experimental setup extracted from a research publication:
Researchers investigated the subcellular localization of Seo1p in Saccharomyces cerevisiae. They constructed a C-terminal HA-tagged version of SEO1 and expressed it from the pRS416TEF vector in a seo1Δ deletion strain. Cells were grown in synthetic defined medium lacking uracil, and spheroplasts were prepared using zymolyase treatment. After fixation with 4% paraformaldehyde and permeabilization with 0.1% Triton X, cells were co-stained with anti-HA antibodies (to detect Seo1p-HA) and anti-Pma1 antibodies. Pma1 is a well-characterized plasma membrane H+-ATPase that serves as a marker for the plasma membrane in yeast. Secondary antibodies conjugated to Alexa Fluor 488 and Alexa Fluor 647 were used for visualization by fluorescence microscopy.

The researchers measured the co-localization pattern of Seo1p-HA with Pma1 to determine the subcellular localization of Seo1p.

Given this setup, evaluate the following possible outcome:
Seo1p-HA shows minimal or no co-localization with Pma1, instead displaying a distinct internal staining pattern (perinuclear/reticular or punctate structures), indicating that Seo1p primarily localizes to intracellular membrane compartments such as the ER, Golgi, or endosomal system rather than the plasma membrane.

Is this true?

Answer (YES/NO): NO